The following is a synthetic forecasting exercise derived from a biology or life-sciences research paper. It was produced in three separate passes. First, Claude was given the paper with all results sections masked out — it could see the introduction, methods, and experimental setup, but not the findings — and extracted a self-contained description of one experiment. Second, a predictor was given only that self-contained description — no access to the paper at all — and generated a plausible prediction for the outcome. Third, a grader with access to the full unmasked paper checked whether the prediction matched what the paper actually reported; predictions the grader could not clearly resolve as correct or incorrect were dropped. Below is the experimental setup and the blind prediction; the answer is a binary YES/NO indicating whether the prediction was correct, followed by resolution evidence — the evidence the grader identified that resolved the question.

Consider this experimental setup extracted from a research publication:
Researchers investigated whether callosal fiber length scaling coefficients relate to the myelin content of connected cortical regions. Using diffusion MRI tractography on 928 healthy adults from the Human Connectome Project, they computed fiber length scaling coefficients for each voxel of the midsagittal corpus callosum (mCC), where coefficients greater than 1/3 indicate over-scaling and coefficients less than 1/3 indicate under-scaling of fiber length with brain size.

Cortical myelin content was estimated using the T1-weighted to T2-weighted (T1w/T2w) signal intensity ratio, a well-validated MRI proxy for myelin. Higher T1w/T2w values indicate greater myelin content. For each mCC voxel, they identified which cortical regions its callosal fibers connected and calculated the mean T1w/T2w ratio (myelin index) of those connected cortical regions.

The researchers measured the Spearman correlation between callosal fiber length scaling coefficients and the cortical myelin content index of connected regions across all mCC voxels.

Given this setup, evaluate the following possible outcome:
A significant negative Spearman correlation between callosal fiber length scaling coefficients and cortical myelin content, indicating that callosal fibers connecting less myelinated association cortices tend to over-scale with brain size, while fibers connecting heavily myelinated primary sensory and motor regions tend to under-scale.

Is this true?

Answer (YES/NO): YES